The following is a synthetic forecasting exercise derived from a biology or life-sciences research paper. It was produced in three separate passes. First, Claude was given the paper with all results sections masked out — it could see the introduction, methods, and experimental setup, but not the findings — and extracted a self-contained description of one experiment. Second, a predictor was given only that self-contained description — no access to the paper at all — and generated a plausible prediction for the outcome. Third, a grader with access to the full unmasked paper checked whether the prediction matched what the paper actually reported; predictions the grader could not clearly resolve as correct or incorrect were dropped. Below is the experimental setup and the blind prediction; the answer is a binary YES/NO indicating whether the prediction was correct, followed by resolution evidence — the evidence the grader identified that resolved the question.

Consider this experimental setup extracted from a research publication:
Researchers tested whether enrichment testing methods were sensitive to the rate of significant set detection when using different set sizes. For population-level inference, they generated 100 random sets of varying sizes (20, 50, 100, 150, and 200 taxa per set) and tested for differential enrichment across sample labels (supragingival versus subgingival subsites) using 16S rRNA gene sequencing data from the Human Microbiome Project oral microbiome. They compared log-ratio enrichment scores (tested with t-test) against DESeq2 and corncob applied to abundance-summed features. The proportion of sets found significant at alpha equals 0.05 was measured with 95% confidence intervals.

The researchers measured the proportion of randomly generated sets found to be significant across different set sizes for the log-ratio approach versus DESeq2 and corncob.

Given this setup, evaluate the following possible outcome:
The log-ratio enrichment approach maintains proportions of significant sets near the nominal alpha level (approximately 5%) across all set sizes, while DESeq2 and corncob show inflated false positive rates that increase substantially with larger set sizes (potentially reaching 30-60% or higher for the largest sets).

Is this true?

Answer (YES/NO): NO